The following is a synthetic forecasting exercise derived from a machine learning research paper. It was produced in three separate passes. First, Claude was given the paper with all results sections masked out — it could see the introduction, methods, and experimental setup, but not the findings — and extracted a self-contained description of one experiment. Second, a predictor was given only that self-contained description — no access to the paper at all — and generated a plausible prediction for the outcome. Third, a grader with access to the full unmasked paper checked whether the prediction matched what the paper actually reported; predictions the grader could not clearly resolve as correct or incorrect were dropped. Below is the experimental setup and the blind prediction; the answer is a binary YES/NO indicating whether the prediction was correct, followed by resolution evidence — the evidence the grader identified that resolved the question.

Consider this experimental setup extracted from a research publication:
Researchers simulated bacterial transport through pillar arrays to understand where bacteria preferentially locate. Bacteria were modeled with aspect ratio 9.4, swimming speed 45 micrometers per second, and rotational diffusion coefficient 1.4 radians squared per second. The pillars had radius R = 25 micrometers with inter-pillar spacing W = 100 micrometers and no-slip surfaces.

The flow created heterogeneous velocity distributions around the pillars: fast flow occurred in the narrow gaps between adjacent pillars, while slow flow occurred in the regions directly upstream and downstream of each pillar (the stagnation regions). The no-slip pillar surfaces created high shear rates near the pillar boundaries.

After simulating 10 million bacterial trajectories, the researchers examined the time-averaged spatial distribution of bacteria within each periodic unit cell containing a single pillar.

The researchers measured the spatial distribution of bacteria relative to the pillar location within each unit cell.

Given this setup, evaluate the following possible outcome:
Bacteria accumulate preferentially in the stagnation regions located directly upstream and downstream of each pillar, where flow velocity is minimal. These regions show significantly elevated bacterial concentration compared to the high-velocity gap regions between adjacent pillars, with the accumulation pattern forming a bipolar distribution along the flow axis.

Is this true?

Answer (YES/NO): NO